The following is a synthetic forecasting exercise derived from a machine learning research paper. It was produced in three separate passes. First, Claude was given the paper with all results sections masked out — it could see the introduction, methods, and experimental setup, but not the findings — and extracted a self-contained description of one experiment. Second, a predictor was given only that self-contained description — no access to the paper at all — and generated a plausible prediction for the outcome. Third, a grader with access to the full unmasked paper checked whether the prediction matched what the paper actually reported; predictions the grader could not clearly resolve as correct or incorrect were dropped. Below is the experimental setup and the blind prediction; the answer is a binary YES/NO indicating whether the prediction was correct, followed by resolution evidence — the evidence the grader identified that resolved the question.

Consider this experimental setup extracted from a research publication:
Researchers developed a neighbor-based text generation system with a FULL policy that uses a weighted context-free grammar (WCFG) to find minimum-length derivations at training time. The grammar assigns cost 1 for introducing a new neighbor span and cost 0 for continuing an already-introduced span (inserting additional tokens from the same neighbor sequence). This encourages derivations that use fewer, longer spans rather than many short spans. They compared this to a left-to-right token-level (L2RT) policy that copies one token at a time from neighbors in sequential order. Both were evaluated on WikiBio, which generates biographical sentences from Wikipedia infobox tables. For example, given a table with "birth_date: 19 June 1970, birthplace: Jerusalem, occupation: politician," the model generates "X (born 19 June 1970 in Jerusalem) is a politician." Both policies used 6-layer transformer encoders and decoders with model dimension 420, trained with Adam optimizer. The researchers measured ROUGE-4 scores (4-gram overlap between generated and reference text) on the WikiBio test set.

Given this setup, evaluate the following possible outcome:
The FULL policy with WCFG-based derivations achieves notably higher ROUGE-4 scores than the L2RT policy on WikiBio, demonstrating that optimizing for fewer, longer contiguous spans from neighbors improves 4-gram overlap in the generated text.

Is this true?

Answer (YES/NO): NO